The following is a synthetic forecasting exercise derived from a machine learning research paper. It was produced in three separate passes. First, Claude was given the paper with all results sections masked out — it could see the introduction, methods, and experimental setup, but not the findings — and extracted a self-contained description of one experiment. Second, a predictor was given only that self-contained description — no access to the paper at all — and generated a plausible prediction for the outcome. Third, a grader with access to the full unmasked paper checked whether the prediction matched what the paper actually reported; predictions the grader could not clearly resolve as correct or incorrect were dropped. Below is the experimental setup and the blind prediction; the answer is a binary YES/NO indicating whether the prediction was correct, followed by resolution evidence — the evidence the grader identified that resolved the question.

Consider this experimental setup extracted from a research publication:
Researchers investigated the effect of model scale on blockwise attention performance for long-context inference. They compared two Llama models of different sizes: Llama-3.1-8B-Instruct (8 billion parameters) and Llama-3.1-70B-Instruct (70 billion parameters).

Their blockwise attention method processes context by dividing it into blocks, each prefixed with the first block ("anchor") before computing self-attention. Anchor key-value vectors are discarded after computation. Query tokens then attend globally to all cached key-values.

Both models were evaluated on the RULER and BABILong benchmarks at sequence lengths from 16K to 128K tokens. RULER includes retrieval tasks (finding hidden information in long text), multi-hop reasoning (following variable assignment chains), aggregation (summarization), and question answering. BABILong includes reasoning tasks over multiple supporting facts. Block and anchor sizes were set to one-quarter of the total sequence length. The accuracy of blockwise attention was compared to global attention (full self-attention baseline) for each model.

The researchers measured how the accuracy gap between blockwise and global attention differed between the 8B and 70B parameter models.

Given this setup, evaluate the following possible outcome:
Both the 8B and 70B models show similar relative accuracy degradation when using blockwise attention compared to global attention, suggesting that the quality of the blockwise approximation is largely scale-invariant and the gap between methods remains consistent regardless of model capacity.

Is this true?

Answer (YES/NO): NO